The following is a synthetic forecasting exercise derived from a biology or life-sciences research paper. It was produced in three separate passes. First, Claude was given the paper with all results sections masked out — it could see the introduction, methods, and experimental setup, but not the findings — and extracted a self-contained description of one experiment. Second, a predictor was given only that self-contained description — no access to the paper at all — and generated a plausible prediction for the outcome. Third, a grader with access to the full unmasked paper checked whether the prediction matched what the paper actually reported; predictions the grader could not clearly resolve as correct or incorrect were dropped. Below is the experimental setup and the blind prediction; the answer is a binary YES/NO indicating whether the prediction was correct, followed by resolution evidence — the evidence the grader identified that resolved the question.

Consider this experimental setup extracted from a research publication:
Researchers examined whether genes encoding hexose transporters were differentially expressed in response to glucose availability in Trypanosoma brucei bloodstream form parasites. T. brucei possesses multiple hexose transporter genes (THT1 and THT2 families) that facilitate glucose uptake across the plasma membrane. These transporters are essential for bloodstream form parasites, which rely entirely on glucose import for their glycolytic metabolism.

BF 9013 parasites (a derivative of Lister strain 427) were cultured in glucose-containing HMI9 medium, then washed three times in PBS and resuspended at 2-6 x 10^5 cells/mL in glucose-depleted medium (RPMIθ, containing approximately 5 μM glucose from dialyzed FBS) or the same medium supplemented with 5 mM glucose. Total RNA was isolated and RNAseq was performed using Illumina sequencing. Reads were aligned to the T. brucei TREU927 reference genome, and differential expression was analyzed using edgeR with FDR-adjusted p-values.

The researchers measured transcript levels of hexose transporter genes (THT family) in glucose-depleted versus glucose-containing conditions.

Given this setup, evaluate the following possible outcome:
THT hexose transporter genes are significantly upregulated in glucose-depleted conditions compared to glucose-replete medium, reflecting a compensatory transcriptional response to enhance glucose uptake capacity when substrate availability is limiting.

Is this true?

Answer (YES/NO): NO